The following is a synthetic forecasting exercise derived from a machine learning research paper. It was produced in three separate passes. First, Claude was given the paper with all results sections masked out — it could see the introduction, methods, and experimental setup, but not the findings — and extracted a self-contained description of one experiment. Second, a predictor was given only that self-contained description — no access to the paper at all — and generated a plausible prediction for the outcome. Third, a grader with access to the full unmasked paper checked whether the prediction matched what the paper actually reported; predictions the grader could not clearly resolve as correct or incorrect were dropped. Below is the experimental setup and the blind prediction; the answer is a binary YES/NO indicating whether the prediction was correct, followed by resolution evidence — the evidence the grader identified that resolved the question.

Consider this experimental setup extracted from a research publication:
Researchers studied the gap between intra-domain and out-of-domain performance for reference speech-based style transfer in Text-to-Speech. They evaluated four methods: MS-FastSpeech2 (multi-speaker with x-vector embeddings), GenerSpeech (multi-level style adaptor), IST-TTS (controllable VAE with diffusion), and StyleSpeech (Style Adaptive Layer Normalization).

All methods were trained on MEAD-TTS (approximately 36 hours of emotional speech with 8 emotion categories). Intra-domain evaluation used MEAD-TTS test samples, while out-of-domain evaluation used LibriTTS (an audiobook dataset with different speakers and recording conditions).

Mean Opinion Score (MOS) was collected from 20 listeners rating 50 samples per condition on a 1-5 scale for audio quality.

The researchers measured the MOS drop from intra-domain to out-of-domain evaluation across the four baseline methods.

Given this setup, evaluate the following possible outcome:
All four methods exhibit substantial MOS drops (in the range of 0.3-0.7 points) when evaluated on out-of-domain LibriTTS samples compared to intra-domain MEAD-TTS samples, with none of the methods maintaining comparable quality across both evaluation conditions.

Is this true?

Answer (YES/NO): NO